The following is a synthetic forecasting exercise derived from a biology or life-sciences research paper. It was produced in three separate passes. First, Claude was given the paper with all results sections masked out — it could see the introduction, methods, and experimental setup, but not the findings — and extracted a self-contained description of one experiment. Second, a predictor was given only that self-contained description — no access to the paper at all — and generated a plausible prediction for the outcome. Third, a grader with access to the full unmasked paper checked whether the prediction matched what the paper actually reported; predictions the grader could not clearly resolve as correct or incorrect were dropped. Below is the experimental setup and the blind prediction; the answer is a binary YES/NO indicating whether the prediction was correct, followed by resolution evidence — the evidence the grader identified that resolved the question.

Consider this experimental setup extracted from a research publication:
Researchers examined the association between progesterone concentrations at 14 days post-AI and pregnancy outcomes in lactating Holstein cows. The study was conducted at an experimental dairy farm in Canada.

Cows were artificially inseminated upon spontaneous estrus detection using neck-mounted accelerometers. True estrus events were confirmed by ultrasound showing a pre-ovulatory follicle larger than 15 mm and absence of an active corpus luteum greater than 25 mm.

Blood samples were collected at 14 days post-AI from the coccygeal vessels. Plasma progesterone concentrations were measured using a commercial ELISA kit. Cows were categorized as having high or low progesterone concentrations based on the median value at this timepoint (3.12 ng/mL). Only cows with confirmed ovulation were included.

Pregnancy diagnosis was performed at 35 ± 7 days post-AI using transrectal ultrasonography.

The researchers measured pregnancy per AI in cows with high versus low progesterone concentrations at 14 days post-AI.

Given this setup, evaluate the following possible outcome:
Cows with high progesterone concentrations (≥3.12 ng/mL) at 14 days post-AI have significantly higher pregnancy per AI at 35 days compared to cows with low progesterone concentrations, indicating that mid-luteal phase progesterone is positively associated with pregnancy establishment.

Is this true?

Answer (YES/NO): NO